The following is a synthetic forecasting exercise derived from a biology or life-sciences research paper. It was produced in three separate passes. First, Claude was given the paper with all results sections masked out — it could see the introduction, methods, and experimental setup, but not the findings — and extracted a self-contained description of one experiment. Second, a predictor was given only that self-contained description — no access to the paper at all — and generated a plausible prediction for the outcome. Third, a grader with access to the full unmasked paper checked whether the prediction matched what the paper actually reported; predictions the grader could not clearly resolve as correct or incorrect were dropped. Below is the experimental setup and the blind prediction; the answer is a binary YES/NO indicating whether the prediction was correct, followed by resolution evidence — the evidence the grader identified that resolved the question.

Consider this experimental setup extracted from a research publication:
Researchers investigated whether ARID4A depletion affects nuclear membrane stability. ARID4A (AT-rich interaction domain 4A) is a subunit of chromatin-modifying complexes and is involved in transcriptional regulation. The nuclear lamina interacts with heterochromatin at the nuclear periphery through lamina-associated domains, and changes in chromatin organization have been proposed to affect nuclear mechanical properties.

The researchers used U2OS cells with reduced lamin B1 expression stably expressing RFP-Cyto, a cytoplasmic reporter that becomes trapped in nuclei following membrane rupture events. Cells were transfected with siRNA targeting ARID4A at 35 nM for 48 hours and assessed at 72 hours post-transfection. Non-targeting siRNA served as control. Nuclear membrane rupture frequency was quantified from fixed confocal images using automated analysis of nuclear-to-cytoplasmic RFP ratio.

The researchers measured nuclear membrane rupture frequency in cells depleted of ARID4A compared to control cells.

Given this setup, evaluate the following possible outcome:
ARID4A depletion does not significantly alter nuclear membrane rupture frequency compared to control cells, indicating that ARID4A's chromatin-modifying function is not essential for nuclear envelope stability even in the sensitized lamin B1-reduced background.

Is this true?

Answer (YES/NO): NO